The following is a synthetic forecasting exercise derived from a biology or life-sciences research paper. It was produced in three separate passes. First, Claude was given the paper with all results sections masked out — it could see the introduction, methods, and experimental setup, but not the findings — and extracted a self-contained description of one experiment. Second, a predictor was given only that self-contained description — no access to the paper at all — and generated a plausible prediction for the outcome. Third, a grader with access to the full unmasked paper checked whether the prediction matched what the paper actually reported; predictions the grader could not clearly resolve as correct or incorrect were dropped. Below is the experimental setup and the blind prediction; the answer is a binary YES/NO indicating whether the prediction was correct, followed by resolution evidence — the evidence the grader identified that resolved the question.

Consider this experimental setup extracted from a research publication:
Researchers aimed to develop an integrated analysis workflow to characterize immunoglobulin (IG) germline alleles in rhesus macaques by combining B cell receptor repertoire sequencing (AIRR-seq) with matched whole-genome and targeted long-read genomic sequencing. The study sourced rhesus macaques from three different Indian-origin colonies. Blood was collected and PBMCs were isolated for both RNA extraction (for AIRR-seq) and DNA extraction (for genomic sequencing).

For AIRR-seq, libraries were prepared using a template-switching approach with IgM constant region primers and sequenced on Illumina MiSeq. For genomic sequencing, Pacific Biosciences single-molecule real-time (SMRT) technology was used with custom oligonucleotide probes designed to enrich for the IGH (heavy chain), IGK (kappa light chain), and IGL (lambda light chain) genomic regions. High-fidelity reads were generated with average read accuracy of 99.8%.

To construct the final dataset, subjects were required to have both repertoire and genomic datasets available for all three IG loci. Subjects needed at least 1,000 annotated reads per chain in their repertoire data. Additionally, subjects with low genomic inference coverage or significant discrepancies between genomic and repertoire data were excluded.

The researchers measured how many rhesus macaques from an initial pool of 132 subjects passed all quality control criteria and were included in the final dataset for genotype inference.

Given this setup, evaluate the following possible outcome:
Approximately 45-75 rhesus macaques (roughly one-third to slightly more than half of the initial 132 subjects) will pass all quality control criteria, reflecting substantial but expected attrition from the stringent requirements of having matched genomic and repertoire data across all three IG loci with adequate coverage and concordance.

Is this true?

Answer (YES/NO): NO